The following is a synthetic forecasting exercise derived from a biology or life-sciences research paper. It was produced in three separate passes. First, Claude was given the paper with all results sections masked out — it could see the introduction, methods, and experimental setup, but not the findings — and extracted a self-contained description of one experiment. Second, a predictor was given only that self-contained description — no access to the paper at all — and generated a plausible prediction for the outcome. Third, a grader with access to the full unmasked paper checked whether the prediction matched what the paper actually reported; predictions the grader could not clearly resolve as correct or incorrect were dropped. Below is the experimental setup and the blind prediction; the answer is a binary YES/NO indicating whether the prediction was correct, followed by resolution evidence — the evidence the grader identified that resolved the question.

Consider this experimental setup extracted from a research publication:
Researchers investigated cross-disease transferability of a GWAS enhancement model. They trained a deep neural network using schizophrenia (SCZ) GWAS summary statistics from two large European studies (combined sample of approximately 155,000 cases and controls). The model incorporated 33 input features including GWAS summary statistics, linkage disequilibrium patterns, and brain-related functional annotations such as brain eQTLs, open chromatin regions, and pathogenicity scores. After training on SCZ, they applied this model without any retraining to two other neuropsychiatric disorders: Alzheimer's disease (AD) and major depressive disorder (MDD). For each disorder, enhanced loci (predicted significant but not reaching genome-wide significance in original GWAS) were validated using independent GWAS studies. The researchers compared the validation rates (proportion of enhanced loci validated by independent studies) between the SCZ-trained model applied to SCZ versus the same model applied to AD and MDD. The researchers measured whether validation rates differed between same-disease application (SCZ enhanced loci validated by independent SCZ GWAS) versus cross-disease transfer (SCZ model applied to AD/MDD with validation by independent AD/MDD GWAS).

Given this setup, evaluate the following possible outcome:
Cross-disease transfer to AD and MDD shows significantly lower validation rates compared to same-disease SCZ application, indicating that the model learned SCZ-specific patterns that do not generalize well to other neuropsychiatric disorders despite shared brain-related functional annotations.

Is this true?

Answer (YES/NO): NO